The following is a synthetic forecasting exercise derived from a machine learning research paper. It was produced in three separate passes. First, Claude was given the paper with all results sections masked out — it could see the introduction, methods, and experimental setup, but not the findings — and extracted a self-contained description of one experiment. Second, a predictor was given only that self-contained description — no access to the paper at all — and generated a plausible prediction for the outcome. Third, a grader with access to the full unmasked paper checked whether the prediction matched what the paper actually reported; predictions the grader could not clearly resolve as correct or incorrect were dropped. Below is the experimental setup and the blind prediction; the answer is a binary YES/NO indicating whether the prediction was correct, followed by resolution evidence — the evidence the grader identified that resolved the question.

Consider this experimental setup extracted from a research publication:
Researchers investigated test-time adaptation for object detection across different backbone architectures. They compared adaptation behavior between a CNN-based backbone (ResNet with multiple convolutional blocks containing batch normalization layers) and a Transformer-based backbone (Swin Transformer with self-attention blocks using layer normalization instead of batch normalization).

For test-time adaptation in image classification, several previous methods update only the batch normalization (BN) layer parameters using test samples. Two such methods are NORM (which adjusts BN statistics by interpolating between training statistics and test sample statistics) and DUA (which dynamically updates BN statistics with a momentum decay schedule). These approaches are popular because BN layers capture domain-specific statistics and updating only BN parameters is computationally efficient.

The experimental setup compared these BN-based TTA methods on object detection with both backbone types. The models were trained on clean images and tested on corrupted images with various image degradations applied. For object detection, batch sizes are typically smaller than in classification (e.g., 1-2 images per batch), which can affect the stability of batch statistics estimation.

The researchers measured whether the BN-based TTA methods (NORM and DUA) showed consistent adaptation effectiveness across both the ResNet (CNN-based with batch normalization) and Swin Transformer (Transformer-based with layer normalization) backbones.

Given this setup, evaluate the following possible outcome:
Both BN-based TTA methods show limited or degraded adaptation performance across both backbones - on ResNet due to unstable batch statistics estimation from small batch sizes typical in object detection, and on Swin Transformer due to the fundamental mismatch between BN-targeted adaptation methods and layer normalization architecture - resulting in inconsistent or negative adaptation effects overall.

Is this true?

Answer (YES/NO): NO